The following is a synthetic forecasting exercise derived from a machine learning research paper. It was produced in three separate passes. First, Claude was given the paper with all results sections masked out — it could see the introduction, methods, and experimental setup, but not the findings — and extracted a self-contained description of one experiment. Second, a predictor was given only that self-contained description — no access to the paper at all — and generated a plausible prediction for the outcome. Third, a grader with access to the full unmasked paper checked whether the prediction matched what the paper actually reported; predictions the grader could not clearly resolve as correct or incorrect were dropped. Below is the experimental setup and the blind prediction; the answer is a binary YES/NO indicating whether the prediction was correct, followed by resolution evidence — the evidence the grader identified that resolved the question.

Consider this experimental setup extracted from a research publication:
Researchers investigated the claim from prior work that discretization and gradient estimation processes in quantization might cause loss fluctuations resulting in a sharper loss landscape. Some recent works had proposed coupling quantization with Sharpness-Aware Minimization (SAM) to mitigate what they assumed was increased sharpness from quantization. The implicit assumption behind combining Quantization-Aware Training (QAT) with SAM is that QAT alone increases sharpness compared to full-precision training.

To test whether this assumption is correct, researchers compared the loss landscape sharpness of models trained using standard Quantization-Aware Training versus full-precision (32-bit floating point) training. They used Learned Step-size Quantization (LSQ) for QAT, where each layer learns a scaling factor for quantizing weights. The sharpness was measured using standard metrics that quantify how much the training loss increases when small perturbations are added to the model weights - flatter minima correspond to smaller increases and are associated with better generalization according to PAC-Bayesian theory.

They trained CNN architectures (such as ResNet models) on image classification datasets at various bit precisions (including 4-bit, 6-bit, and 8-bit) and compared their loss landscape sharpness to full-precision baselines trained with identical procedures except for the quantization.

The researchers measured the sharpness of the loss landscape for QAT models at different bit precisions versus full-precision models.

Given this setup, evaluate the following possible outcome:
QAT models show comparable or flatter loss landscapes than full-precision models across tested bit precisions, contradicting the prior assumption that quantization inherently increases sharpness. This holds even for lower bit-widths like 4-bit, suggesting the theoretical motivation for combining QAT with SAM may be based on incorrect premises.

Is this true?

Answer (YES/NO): YES